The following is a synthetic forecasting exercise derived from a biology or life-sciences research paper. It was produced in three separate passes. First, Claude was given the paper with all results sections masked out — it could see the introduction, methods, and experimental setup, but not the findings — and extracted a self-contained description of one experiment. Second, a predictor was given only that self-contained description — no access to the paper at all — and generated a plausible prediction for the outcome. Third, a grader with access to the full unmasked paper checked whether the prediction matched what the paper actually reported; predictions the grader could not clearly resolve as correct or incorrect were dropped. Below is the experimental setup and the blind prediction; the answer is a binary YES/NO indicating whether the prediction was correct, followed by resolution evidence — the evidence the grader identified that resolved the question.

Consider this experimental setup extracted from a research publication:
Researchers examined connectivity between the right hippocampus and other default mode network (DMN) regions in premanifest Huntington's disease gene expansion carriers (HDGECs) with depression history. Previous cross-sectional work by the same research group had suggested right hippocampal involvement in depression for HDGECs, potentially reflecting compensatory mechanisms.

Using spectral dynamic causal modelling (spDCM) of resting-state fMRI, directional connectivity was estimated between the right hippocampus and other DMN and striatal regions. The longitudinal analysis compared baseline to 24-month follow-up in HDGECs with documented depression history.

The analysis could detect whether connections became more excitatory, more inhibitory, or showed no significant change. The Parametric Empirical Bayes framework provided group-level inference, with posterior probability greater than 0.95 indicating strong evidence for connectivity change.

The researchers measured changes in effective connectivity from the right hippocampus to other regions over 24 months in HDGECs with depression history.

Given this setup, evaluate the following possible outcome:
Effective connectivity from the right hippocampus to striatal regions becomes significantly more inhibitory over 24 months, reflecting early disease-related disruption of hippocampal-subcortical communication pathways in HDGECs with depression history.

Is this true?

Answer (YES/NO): NO